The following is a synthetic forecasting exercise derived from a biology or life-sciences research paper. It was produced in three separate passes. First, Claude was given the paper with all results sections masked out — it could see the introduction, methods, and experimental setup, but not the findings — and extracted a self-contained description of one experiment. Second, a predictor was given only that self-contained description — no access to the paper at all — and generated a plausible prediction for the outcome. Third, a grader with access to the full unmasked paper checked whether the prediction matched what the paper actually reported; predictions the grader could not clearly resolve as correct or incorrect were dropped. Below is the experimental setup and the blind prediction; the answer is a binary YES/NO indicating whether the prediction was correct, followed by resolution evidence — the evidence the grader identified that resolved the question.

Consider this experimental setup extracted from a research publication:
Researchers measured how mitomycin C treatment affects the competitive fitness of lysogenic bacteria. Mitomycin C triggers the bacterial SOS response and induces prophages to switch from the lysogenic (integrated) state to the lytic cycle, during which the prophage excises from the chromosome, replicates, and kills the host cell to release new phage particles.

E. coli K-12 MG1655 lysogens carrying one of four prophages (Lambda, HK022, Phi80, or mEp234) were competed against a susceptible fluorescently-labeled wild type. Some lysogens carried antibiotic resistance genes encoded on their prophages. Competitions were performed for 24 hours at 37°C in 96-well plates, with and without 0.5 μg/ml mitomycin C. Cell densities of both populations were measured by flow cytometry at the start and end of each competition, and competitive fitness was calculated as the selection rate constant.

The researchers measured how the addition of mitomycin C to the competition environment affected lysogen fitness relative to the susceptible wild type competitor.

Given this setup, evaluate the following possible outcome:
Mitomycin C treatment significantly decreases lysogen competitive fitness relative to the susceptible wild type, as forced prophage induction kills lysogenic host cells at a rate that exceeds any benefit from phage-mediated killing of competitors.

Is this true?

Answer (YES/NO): NO